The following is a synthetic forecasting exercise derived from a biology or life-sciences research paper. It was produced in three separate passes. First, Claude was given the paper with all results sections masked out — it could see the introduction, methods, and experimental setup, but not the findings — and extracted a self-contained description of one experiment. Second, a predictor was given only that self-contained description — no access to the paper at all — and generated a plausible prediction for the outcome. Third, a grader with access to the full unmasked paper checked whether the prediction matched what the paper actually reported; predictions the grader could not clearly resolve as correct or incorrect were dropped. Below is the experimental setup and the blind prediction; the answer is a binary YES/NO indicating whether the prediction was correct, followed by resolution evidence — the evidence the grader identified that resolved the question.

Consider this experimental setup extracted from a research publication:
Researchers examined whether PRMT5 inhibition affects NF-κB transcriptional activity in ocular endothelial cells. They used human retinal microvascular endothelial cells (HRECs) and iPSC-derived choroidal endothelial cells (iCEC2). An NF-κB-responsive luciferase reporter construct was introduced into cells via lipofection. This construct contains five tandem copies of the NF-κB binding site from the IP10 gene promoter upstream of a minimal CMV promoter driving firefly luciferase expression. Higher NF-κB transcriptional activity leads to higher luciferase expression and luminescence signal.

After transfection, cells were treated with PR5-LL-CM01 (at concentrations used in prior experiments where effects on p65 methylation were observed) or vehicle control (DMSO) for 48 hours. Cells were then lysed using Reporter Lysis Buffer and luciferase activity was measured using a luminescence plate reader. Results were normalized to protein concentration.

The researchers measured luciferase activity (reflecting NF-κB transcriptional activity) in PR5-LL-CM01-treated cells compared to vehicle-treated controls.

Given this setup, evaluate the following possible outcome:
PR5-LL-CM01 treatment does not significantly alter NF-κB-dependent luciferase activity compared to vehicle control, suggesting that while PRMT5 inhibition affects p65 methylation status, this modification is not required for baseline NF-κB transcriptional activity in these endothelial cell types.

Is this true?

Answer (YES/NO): NO